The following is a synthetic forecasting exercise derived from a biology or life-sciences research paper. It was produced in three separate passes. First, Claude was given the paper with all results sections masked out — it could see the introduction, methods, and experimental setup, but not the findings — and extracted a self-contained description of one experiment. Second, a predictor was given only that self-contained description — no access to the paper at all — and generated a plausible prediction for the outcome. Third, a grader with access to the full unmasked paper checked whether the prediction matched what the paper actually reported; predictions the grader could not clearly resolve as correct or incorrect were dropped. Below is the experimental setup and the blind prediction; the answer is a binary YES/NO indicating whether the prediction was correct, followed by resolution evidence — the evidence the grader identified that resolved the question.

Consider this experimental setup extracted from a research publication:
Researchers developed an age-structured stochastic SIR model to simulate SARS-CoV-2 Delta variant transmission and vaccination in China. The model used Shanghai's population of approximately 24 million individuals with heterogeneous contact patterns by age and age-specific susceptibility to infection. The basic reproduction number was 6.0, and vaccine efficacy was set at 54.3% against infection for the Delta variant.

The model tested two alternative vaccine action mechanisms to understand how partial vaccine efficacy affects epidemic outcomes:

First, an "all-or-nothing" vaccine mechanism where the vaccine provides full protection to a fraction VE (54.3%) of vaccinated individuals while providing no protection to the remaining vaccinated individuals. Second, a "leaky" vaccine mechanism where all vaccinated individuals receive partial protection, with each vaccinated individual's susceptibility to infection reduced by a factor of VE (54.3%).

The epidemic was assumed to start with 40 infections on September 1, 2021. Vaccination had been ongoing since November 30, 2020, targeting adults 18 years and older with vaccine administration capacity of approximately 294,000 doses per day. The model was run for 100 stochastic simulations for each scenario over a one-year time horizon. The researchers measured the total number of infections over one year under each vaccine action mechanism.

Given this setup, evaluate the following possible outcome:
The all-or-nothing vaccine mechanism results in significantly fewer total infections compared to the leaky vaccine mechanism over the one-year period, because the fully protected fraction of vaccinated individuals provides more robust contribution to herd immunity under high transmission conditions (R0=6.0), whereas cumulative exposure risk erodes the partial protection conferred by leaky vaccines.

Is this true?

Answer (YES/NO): NO